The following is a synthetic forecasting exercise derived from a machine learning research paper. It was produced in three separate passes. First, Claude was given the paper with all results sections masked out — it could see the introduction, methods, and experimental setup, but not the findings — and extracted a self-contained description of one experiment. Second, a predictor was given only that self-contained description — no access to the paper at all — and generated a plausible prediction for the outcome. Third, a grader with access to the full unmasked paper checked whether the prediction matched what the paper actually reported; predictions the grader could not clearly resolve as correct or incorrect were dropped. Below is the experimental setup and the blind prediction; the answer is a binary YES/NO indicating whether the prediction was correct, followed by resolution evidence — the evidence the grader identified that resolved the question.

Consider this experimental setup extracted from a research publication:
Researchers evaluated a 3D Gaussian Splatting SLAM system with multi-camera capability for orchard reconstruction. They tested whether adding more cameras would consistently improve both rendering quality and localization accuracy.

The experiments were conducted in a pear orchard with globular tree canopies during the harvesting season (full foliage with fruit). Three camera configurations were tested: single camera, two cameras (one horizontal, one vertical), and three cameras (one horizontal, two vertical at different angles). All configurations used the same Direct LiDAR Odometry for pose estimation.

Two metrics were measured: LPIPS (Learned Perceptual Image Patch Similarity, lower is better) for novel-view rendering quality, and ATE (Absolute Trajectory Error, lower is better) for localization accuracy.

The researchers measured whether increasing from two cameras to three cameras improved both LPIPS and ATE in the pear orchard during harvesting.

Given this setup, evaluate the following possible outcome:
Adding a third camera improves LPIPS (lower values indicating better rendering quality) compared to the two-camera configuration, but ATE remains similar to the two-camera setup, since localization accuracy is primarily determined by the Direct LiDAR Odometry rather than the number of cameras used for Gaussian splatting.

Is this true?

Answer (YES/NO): NO